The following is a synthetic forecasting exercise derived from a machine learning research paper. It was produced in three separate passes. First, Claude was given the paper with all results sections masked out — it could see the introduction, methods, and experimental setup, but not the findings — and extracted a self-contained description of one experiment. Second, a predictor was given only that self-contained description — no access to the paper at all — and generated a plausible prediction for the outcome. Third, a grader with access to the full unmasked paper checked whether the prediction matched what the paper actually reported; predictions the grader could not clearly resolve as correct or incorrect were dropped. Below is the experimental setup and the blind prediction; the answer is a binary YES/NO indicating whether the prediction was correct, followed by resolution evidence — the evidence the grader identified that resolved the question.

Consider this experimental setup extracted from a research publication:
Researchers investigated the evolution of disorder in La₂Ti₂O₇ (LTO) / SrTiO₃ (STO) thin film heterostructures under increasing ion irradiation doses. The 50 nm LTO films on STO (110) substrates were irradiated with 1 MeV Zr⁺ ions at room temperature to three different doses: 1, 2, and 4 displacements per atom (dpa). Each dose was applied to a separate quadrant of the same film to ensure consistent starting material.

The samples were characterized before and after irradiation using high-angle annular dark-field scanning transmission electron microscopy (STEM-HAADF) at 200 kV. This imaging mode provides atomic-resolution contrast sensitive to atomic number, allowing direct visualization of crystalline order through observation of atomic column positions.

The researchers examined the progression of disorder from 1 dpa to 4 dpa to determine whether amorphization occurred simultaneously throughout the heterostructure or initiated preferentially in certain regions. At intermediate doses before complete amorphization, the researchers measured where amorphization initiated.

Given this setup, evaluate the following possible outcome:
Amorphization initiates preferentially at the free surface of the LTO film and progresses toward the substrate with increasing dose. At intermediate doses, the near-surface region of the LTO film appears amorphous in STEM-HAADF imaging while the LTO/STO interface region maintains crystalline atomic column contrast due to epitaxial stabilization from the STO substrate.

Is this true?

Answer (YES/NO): NO